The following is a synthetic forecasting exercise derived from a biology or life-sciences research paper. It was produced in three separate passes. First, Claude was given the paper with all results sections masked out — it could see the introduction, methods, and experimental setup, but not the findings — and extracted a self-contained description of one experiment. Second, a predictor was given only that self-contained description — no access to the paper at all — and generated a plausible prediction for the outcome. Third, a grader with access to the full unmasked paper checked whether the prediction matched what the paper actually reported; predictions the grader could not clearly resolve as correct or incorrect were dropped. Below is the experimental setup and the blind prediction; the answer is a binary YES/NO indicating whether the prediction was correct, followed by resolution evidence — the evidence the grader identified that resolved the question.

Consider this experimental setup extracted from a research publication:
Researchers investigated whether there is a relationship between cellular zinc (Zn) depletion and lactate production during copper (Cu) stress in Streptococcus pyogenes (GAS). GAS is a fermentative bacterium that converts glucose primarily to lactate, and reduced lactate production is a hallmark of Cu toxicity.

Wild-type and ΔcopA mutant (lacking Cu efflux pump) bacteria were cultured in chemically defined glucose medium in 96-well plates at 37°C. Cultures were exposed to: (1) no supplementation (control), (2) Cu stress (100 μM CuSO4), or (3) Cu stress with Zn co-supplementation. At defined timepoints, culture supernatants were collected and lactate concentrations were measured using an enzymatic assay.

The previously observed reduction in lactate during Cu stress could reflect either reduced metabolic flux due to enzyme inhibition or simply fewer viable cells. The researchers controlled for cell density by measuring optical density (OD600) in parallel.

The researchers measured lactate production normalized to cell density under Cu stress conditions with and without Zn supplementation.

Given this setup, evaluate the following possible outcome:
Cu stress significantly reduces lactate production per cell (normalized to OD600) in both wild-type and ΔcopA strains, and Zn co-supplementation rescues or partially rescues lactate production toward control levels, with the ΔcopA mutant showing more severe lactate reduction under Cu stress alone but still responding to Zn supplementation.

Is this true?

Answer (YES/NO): NO